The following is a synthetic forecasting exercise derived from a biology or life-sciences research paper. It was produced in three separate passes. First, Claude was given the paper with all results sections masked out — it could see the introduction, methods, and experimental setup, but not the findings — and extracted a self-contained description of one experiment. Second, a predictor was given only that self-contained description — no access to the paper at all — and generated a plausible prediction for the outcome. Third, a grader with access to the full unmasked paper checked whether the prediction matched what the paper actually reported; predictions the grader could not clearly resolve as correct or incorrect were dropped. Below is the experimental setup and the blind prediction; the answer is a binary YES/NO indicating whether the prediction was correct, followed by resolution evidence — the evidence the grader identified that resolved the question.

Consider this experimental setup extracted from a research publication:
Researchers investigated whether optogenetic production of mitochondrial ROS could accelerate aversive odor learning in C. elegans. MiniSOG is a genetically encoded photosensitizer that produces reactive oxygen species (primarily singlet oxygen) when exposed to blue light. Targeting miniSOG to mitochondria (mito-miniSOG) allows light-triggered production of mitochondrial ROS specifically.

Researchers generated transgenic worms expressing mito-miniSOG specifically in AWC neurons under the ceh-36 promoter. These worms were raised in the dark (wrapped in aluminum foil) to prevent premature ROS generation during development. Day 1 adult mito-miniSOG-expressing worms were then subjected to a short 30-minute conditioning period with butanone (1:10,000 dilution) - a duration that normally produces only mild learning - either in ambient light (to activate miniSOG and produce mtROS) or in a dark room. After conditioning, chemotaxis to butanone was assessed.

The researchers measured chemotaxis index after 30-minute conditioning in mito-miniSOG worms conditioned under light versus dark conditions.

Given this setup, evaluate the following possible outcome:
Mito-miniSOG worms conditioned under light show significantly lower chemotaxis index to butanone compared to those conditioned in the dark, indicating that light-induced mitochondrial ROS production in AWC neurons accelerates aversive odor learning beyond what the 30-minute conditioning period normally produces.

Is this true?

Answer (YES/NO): YES